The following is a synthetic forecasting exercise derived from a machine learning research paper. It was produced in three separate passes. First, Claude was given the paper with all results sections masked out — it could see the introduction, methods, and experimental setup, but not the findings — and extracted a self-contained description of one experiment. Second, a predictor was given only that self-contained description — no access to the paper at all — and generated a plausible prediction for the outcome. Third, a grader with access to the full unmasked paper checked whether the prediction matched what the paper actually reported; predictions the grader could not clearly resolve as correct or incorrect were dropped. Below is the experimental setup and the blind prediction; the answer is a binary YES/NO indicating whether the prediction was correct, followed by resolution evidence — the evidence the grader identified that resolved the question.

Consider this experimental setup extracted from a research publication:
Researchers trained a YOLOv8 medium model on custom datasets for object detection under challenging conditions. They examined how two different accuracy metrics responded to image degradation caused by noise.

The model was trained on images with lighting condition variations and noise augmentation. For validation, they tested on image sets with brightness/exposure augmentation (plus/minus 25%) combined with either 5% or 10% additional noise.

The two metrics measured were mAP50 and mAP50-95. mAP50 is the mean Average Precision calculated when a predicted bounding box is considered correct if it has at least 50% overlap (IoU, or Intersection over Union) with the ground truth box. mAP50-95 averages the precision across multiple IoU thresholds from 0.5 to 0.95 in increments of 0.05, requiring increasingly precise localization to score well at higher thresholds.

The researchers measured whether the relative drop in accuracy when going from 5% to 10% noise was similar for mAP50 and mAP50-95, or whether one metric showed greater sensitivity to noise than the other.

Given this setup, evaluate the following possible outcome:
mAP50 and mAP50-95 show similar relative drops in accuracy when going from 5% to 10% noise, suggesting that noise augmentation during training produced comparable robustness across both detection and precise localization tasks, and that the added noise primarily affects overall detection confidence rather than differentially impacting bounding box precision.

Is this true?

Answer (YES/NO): YES